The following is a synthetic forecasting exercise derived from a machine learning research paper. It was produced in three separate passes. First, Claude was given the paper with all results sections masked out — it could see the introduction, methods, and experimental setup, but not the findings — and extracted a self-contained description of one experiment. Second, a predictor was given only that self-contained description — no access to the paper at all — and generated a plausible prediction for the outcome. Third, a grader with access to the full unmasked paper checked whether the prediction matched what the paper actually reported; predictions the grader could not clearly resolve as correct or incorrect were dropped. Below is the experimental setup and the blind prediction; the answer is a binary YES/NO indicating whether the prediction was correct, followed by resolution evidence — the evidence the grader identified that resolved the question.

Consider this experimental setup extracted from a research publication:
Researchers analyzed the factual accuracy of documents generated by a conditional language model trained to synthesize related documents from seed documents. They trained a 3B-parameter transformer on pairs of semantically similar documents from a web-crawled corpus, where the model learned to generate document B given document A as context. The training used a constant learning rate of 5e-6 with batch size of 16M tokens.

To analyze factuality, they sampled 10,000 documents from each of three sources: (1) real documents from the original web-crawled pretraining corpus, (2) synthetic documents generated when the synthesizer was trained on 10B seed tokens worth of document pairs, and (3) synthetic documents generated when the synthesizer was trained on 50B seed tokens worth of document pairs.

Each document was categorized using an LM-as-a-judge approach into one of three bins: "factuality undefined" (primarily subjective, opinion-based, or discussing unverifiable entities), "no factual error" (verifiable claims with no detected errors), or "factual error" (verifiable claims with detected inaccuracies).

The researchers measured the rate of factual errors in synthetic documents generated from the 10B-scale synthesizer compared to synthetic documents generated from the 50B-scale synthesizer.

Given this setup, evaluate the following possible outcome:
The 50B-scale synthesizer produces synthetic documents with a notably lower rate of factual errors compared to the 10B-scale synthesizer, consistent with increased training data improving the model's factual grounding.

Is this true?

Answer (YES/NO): YES